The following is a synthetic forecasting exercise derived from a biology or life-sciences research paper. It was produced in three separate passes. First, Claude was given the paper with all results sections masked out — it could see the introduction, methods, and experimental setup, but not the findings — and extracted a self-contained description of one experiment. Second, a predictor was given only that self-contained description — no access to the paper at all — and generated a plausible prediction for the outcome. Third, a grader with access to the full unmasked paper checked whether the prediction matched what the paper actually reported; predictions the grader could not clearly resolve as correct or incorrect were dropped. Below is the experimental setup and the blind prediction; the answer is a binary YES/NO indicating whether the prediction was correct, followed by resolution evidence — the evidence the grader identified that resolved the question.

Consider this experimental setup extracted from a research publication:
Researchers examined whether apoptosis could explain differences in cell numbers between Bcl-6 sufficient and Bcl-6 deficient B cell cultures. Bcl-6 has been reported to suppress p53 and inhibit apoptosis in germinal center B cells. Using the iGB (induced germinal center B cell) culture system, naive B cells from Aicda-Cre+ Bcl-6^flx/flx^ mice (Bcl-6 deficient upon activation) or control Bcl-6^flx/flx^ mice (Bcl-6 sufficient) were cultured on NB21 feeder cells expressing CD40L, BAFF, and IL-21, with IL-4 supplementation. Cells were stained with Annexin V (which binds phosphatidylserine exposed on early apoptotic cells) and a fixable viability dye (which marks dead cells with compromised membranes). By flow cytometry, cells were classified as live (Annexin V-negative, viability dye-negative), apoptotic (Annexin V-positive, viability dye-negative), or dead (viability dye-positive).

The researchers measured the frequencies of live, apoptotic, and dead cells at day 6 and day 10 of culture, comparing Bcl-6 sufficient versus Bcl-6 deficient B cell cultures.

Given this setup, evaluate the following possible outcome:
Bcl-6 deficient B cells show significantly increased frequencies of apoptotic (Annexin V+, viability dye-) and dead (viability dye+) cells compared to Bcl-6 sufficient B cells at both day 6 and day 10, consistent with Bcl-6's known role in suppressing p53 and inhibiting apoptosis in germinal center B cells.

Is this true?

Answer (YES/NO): NO